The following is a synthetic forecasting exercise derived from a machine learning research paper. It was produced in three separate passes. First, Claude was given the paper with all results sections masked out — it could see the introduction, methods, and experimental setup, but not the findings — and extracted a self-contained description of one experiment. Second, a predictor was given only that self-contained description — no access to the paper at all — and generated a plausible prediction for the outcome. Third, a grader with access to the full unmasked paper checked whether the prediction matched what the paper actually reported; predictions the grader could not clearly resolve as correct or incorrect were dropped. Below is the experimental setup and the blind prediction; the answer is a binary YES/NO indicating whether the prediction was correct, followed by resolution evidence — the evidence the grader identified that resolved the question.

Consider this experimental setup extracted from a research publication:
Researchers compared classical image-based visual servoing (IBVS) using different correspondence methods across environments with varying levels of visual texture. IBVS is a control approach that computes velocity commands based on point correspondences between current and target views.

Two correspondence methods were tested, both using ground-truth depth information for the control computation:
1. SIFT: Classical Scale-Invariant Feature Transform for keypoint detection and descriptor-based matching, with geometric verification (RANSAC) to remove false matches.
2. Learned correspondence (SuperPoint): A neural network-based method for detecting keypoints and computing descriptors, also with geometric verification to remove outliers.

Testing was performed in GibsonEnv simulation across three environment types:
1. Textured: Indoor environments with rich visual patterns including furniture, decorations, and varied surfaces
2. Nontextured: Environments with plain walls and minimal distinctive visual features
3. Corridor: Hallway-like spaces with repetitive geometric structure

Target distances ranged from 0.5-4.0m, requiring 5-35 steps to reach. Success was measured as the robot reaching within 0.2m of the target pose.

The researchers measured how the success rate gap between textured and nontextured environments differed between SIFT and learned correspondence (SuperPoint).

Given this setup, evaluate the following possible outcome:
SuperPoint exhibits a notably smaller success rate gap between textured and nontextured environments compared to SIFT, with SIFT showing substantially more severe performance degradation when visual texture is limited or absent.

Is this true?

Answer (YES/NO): YES